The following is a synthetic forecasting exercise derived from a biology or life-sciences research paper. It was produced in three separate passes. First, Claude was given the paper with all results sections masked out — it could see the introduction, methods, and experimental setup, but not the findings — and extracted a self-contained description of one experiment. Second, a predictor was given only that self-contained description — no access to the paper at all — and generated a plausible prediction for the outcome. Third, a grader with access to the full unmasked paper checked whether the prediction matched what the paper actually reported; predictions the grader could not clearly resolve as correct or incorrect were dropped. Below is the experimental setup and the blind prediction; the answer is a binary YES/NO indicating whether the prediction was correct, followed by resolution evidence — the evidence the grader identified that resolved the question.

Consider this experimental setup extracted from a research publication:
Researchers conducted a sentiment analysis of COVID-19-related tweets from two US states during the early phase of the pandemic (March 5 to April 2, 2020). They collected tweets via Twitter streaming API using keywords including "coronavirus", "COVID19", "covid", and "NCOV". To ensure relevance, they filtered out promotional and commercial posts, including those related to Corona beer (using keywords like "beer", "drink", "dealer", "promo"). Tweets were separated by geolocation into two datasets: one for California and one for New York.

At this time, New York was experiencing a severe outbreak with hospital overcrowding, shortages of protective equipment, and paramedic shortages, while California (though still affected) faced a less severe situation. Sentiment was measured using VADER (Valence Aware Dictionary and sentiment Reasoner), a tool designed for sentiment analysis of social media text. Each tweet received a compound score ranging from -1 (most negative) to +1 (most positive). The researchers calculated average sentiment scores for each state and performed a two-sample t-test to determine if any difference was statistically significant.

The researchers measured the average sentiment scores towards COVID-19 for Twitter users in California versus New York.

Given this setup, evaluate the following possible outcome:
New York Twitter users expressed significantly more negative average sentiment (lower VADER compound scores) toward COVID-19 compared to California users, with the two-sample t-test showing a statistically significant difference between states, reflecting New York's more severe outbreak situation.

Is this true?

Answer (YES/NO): NO